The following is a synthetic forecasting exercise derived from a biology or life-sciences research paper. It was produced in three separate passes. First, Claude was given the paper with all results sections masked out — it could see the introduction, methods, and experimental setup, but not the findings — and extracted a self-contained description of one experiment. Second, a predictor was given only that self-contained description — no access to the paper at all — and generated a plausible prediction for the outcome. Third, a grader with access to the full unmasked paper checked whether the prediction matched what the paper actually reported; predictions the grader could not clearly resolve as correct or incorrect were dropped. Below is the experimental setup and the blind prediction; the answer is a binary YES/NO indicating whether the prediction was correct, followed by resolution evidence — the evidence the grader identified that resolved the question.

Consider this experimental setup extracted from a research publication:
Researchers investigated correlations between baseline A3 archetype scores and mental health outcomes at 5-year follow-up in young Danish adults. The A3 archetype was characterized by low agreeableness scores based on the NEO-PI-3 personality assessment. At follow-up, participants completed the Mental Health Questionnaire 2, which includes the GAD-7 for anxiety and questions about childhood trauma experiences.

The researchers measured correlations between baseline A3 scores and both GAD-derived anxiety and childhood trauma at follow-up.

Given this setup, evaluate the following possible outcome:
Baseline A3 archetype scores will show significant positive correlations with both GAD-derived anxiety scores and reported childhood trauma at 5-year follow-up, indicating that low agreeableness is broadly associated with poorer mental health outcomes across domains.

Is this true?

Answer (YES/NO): YES